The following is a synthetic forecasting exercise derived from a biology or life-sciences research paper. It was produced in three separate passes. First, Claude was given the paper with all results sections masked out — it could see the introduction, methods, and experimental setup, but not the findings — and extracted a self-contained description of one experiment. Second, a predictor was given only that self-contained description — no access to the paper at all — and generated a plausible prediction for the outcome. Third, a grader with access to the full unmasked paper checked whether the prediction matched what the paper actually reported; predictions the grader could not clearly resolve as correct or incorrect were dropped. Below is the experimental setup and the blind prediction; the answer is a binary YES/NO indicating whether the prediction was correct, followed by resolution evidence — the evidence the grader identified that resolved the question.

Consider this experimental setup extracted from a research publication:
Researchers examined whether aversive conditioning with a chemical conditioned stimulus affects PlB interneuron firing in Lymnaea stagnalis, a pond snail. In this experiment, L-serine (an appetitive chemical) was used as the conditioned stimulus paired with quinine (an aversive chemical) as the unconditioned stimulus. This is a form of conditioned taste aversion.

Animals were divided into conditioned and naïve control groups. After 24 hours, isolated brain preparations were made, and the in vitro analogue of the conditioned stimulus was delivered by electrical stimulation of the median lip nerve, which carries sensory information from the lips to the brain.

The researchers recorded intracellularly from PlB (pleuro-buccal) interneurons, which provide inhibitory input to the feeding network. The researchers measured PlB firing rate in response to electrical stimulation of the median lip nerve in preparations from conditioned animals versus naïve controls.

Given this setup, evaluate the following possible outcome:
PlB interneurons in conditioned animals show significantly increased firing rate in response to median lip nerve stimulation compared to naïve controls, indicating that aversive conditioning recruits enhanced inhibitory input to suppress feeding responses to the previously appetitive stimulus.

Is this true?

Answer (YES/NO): YES